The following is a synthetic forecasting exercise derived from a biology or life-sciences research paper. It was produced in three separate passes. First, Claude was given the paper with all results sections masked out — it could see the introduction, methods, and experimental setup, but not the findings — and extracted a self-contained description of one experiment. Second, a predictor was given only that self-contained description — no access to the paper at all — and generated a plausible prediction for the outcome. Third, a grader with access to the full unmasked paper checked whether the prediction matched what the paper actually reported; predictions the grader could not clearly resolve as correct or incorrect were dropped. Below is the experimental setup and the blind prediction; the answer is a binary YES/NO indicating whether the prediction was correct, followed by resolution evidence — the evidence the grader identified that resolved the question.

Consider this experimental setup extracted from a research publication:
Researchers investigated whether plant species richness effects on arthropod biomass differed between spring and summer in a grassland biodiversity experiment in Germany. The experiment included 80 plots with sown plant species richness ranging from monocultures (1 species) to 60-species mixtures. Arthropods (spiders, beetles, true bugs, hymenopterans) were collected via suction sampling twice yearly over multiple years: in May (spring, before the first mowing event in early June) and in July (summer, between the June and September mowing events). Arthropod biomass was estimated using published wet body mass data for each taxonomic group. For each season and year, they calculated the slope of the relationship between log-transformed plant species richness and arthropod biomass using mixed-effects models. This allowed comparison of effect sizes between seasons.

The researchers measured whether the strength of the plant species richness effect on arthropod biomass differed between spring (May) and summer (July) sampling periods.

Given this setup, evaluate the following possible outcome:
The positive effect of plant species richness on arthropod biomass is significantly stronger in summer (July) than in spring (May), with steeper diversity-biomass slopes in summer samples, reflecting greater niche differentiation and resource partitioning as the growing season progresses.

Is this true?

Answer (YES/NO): NO